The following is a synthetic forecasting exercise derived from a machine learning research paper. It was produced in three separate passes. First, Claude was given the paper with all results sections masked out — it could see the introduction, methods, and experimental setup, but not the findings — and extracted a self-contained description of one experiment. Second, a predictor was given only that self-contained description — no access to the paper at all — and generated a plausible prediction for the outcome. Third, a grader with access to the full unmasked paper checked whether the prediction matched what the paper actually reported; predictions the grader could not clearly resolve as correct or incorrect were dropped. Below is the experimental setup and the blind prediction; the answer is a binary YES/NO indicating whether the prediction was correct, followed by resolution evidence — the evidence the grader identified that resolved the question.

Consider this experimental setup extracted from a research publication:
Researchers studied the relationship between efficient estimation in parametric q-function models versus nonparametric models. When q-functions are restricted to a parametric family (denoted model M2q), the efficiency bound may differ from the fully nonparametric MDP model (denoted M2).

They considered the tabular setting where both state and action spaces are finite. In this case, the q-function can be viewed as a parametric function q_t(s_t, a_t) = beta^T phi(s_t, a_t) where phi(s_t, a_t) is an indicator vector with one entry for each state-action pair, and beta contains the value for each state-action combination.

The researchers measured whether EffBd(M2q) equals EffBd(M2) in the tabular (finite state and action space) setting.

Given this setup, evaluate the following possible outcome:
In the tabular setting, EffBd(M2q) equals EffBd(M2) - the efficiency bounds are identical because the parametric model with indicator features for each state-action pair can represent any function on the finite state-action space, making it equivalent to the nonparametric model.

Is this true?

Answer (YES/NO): YES